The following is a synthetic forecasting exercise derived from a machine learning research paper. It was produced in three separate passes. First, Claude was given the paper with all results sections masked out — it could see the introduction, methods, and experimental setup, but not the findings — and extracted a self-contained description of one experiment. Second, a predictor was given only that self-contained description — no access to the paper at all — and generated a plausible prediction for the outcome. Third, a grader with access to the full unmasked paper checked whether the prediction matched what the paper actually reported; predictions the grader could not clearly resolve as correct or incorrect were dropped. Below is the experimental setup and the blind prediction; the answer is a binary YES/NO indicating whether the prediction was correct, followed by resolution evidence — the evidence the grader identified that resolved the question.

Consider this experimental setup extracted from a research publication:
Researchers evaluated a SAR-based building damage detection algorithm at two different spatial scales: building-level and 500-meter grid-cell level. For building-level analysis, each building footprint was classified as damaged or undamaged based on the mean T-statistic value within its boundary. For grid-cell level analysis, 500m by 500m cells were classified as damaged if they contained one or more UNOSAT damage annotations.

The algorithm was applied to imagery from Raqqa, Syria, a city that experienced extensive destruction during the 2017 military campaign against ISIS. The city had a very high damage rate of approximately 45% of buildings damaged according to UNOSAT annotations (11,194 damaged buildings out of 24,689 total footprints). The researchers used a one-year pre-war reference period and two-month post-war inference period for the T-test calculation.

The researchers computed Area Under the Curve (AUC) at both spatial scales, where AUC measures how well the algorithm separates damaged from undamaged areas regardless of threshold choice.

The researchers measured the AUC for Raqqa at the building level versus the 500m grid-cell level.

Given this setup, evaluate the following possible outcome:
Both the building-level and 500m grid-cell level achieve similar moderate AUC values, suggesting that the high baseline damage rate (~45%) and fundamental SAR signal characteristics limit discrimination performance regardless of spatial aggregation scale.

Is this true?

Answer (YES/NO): NO